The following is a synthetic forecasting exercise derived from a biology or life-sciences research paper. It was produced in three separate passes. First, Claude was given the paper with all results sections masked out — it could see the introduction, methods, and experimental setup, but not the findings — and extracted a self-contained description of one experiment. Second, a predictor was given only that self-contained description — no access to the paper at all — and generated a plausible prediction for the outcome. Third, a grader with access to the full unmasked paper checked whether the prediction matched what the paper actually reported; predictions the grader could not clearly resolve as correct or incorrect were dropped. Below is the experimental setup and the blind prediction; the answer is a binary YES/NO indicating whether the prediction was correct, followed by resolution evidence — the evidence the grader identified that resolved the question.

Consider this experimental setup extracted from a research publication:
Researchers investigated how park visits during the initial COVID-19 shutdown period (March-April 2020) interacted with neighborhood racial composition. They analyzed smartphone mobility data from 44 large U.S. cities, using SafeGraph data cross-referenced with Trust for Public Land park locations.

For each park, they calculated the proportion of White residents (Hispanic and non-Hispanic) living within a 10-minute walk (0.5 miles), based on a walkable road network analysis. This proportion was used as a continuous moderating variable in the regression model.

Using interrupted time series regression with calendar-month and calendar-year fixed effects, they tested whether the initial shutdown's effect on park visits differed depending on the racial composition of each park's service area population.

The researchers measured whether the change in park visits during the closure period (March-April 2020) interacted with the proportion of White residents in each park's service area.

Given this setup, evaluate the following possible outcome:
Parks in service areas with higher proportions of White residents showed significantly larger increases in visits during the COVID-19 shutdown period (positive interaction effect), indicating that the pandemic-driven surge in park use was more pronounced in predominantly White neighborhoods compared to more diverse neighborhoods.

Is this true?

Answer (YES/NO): NO